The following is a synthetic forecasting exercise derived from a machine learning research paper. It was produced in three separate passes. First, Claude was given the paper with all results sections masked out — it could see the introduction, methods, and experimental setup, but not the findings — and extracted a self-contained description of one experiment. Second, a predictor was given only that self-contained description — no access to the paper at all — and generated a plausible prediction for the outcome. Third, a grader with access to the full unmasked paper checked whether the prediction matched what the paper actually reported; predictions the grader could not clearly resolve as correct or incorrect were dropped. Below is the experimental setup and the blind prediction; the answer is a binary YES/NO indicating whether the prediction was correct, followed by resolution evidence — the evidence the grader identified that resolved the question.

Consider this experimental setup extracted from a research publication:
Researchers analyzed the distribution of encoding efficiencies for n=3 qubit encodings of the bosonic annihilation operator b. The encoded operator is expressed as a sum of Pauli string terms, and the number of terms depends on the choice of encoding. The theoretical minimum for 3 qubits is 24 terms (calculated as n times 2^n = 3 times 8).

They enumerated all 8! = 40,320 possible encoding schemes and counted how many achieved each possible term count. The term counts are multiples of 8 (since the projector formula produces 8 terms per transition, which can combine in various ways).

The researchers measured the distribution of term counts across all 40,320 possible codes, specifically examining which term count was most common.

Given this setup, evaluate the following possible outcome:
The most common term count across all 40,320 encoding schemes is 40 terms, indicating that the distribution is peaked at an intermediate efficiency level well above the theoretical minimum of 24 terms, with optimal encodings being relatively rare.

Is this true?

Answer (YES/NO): NO